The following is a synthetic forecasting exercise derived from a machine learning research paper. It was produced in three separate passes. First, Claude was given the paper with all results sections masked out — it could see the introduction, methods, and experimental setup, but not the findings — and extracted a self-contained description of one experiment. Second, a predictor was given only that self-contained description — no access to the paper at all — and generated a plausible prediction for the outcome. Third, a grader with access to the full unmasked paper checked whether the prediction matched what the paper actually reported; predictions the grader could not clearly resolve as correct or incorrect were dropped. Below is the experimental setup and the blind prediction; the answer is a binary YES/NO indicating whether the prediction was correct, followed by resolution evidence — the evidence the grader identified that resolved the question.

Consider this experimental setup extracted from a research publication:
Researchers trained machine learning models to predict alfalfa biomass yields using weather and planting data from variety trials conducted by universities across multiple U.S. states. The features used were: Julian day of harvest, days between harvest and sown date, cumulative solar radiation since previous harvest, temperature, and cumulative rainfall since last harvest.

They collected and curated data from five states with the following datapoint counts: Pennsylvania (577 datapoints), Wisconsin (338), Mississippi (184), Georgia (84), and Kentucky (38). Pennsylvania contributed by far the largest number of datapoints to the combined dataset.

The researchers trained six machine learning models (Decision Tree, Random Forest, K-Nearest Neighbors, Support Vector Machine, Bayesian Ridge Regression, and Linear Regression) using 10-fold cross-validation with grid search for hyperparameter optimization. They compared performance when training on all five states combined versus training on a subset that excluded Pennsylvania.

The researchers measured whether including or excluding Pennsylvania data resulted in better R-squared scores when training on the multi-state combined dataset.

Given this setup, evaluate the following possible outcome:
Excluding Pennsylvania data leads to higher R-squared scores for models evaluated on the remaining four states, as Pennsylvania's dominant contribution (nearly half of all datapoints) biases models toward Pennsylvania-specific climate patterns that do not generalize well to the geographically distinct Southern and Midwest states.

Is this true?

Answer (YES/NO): YES